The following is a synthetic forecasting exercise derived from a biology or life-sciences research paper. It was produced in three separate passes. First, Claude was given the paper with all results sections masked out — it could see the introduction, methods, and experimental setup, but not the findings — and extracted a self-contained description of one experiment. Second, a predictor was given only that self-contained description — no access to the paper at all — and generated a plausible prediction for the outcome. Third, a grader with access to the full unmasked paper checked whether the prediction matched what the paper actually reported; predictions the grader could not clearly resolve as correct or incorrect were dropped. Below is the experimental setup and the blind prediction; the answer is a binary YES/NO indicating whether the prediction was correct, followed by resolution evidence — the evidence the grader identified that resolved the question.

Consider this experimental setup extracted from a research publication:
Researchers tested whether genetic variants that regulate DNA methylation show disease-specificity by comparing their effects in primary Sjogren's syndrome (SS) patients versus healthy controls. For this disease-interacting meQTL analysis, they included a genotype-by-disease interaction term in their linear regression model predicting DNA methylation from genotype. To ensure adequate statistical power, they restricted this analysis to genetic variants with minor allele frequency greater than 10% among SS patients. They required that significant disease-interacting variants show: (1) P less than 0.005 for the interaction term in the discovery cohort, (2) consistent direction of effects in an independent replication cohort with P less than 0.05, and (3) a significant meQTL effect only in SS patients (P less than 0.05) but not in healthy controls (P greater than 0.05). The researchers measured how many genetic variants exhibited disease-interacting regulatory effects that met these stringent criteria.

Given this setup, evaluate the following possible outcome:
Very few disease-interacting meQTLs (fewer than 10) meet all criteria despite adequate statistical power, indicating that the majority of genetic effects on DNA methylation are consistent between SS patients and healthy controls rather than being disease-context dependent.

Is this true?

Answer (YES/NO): NO